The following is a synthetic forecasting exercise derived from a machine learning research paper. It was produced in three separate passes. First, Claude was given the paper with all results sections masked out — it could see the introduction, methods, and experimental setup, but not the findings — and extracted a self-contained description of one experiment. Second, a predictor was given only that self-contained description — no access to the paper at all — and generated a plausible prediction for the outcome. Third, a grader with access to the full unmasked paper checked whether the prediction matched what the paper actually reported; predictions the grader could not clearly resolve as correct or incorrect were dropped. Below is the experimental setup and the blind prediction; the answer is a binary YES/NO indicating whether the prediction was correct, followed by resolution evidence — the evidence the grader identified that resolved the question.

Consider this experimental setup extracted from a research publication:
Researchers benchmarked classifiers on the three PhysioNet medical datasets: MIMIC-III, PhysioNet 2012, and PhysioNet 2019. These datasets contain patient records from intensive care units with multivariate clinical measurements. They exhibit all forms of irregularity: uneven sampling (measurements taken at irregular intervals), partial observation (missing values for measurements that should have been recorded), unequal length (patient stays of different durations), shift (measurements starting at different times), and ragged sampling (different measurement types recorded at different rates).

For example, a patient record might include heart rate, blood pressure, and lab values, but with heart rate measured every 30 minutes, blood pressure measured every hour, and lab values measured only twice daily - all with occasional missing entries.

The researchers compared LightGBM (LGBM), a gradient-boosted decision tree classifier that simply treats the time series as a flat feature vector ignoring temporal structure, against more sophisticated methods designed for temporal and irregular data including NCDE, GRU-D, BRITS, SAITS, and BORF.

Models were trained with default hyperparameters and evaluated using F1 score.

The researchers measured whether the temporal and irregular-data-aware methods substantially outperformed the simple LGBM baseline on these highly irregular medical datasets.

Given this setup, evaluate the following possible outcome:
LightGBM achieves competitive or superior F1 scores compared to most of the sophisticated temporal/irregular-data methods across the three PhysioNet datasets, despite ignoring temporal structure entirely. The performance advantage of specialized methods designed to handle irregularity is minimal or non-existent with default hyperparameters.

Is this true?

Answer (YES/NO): NO